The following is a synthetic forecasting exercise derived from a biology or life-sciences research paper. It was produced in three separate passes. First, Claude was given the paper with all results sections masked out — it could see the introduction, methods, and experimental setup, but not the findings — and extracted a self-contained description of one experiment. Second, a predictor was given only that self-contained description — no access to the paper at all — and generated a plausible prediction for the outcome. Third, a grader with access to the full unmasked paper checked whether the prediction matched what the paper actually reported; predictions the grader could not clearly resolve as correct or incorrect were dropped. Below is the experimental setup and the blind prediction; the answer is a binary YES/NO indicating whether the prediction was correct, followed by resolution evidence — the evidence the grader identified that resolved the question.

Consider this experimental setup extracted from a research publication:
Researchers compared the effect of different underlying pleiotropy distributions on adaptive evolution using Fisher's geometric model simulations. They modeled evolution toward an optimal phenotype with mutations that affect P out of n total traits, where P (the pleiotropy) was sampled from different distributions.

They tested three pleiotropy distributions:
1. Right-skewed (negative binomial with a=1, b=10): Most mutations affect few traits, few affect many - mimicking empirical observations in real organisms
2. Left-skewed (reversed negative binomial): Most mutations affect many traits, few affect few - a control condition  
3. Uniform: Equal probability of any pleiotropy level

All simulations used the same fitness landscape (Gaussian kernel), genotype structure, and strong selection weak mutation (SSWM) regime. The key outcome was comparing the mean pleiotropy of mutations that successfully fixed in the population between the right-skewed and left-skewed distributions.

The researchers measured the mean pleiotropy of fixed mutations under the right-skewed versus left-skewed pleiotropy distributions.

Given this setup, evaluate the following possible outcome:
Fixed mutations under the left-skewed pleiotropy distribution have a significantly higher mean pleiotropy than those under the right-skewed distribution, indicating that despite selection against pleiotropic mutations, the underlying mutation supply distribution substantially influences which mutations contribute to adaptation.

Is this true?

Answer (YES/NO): YES